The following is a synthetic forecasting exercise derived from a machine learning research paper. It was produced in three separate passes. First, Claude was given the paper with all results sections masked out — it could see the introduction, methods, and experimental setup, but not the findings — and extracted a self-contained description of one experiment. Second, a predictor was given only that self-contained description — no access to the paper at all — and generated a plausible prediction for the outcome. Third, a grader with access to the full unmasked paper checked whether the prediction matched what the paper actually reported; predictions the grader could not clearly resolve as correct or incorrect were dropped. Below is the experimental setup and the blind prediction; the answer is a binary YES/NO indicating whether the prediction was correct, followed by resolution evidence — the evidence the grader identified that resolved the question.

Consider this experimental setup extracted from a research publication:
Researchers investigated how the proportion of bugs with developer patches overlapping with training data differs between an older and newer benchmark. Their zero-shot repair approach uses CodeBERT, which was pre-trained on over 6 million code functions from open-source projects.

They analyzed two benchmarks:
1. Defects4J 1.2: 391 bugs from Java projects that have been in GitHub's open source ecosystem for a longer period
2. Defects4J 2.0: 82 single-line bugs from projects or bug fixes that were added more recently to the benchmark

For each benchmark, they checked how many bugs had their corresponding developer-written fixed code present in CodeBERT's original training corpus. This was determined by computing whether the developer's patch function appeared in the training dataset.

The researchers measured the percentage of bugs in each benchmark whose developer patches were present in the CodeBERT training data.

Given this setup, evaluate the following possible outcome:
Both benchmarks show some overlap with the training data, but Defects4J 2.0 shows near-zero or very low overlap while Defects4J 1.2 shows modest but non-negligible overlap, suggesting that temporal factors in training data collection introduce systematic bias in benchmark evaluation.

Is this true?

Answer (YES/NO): NO